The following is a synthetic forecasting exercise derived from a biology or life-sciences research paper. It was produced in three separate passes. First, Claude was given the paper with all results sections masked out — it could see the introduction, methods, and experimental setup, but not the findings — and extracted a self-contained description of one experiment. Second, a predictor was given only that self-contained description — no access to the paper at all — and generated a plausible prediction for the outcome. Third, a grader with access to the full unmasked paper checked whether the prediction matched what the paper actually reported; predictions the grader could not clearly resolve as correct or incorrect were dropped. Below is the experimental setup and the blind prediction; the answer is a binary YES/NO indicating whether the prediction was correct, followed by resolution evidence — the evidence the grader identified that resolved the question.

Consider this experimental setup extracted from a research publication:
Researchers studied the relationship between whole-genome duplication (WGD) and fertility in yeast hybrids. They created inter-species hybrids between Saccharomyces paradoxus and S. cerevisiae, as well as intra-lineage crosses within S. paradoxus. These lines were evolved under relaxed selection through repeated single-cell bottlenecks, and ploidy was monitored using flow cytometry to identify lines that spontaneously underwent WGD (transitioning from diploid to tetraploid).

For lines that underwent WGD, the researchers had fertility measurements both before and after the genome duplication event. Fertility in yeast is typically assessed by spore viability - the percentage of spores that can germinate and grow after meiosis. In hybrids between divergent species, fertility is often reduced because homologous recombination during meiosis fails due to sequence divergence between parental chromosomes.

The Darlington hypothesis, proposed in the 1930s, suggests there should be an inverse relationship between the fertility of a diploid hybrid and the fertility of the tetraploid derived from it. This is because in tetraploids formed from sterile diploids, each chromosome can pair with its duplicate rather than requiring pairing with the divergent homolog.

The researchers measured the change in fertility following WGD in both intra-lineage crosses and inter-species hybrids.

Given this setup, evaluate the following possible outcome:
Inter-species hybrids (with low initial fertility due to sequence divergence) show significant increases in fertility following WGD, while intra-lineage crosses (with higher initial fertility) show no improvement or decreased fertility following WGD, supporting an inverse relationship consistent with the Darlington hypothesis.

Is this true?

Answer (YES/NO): NO